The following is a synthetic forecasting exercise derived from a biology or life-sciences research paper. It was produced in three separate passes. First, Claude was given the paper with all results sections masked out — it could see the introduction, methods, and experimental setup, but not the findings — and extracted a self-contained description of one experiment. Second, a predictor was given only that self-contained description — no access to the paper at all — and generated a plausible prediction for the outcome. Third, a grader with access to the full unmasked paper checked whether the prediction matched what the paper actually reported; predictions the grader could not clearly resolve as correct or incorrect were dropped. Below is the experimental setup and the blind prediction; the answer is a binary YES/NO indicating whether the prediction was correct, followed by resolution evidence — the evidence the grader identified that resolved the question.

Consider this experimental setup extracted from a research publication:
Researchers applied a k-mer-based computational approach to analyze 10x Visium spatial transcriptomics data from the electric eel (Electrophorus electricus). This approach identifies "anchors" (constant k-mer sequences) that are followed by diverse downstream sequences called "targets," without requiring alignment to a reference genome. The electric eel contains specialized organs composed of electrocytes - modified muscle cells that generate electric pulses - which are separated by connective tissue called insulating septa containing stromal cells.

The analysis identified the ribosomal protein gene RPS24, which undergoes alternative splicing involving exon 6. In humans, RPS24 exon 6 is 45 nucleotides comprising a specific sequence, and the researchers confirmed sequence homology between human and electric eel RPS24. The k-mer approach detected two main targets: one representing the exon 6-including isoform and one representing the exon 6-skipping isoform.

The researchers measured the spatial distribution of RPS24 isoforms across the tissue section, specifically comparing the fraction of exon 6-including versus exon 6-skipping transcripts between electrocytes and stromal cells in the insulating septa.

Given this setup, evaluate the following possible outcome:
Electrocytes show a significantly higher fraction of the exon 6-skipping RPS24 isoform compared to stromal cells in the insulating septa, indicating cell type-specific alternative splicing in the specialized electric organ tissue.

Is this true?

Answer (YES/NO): NO